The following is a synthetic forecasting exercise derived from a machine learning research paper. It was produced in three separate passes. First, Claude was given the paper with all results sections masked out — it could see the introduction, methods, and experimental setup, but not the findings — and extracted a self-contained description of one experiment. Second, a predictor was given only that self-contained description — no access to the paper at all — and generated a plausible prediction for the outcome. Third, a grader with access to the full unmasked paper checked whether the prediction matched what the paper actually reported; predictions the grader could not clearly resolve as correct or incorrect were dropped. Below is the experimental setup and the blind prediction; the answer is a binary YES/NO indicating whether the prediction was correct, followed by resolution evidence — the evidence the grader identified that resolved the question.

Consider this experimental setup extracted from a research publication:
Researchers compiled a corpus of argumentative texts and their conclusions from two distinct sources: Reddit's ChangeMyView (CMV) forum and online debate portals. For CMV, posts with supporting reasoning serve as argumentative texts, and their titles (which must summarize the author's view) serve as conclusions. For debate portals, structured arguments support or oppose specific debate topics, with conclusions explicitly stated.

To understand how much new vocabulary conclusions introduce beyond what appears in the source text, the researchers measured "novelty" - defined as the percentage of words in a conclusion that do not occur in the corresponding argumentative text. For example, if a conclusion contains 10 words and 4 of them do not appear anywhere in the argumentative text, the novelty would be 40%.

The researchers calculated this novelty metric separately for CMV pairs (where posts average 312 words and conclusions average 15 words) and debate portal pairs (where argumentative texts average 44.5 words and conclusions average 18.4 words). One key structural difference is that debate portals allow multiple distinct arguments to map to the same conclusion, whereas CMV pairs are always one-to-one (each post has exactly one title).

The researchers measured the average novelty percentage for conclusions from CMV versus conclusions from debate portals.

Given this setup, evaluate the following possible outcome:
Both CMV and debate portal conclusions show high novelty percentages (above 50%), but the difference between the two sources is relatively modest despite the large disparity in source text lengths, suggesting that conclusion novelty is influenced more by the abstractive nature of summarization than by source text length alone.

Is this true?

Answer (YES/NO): NO